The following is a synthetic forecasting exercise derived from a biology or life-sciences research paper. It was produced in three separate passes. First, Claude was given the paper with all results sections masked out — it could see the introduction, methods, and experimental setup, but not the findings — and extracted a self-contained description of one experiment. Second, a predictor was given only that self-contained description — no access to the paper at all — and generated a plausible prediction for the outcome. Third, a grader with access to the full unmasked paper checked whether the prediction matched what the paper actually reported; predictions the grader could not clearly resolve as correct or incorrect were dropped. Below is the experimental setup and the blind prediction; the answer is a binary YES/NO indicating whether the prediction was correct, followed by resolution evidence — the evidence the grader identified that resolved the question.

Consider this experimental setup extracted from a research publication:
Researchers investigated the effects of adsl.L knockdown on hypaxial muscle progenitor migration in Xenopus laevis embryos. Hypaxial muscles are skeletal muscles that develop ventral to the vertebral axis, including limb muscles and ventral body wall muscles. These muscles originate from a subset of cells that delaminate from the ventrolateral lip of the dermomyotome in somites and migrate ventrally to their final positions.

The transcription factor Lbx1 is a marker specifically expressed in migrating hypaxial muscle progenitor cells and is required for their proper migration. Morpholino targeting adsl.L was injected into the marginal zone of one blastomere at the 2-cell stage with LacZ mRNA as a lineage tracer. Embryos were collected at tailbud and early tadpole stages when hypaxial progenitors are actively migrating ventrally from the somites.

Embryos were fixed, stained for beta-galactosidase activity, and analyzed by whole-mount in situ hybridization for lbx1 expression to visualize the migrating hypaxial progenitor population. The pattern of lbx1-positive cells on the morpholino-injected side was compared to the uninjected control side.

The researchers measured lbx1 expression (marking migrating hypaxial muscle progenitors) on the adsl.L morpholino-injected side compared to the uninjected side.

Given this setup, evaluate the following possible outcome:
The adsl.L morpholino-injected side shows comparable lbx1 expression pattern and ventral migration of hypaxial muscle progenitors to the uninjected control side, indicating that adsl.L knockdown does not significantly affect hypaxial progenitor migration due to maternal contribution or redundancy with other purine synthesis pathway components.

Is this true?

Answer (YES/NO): NO